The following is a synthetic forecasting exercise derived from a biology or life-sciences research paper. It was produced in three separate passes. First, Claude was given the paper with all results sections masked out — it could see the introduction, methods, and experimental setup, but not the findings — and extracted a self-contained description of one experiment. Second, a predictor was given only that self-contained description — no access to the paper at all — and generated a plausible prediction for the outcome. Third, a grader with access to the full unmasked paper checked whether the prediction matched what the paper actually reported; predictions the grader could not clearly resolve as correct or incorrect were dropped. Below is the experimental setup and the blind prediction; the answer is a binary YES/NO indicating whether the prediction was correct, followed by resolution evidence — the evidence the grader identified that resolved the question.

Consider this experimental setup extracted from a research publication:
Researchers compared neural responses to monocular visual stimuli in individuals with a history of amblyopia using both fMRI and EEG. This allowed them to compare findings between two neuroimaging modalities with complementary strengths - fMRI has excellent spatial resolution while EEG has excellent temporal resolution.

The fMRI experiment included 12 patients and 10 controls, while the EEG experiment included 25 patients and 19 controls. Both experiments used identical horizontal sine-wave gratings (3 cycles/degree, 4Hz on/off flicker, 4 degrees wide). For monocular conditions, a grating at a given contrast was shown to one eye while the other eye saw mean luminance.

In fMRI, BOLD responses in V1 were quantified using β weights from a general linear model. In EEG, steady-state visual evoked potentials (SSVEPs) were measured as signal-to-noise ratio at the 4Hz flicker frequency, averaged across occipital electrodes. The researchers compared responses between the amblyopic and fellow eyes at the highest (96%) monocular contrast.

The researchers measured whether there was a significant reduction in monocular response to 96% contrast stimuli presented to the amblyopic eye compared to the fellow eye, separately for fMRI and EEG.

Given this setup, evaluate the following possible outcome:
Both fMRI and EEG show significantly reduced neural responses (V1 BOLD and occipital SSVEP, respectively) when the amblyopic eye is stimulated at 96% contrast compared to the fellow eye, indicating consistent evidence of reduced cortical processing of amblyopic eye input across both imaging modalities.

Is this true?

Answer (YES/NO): NO